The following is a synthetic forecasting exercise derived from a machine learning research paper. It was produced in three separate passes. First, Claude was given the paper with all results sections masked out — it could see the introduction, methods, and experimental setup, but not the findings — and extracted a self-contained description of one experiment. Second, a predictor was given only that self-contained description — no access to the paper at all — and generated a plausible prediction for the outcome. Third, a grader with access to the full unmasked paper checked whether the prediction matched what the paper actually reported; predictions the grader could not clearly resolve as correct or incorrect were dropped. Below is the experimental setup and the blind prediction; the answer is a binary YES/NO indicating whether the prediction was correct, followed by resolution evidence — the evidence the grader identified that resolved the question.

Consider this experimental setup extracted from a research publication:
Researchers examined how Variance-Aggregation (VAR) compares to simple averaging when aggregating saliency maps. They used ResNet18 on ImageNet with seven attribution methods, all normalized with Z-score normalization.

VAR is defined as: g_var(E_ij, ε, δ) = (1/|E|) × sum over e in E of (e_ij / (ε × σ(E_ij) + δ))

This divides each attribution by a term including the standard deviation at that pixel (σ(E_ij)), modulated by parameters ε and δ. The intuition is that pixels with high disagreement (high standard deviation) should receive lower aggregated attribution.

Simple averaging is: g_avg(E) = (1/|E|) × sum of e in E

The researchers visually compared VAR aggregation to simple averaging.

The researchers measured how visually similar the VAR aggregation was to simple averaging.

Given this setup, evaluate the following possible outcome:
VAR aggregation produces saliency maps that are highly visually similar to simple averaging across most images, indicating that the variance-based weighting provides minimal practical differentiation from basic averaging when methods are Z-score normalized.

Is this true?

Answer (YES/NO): YES